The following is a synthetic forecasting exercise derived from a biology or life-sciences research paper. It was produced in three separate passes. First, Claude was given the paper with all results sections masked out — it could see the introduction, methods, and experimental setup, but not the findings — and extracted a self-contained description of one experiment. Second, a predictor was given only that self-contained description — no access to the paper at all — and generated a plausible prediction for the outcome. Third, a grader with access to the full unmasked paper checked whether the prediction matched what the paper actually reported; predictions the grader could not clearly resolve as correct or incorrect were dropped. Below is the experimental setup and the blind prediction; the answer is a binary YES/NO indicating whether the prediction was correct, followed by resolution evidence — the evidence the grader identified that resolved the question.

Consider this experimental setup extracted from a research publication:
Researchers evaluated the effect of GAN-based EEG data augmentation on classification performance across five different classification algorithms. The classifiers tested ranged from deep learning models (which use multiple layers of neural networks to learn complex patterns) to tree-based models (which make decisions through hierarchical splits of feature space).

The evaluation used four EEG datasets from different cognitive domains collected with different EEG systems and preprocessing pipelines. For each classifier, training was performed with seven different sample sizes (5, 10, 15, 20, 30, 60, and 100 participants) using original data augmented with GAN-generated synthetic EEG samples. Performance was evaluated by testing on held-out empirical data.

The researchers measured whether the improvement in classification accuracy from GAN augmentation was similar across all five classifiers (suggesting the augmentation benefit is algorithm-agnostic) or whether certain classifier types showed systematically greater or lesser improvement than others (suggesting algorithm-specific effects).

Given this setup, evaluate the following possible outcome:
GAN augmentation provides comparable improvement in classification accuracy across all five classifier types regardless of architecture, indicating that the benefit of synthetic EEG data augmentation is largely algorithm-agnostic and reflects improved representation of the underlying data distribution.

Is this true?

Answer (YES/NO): NO